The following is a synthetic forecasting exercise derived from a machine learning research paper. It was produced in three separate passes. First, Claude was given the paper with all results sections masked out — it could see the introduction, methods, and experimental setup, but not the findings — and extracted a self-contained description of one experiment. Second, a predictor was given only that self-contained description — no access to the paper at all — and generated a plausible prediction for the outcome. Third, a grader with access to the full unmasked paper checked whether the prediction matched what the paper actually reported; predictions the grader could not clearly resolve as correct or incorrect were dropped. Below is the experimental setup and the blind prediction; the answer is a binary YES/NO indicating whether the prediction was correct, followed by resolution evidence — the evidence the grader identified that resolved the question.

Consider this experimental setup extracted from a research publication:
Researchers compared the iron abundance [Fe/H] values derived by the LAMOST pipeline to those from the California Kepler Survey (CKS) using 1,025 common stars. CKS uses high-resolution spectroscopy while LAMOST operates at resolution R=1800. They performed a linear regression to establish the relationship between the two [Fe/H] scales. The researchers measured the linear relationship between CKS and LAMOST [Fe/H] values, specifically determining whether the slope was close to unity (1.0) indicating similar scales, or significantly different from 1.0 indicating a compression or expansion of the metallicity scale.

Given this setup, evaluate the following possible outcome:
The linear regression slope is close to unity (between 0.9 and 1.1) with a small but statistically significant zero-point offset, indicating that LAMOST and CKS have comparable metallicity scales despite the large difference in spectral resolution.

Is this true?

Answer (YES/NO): NO